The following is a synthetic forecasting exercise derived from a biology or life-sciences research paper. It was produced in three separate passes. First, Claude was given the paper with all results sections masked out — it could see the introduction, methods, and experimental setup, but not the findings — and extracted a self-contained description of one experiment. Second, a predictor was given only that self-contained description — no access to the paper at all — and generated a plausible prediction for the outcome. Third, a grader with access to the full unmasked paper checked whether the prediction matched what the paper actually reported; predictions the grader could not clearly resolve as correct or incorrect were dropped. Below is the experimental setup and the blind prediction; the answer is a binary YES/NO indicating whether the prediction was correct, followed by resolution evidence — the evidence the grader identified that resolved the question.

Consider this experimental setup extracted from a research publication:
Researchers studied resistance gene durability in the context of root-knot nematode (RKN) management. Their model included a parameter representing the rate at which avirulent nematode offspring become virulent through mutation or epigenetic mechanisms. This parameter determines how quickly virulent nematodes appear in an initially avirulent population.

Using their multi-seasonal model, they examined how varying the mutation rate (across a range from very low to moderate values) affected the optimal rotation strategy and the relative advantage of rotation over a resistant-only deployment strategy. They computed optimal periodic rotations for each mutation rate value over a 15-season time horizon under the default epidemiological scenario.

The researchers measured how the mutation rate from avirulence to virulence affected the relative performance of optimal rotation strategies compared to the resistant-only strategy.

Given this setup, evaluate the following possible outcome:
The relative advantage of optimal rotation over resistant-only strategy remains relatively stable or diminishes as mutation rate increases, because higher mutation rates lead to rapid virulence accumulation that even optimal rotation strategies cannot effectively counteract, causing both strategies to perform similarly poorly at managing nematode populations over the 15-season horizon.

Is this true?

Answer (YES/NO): NO